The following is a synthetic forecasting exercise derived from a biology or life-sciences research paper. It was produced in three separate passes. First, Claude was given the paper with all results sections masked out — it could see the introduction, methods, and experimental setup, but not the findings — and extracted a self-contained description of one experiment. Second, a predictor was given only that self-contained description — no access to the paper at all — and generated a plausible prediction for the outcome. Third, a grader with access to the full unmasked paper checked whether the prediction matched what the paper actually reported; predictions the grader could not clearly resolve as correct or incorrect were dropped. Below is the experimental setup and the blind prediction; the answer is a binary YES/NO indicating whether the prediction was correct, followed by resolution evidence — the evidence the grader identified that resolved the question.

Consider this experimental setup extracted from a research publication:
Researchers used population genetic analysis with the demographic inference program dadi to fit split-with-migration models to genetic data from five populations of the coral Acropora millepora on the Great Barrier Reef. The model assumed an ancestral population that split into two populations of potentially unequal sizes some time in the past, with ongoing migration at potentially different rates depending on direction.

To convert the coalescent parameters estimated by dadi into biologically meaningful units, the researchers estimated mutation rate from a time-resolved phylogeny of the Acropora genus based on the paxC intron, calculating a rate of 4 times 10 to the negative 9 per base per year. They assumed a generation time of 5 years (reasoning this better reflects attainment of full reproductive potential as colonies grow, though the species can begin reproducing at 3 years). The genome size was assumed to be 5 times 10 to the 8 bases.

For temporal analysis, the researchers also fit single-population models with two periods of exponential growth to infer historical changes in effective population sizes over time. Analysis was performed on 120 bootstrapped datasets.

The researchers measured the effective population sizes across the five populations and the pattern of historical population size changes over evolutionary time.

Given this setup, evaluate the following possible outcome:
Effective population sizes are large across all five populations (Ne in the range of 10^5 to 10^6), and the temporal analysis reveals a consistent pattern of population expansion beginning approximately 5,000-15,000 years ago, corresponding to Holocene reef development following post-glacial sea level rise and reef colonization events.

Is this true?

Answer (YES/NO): NO